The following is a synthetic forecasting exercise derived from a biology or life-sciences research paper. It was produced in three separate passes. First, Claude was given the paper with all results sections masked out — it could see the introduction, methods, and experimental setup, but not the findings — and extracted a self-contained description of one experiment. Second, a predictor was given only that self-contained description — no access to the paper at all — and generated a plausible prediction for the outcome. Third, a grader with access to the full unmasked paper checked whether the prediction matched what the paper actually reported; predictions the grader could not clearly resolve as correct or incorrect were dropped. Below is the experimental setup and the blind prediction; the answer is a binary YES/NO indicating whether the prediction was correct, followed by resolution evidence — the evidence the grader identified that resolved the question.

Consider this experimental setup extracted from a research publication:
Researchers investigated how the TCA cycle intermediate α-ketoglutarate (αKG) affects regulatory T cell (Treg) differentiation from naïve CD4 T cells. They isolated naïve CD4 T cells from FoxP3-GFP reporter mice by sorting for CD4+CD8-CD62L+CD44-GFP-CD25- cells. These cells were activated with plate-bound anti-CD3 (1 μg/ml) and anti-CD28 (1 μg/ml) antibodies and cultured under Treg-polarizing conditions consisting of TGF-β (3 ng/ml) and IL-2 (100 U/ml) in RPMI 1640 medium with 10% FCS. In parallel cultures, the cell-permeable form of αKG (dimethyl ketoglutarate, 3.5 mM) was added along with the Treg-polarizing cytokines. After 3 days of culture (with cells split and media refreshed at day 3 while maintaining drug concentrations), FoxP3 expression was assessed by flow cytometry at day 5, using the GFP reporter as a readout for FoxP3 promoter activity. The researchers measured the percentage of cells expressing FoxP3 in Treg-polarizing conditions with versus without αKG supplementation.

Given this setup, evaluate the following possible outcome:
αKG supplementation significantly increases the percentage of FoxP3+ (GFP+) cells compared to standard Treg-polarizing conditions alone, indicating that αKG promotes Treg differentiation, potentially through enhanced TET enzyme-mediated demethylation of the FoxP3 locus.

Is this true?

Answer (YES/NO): NO